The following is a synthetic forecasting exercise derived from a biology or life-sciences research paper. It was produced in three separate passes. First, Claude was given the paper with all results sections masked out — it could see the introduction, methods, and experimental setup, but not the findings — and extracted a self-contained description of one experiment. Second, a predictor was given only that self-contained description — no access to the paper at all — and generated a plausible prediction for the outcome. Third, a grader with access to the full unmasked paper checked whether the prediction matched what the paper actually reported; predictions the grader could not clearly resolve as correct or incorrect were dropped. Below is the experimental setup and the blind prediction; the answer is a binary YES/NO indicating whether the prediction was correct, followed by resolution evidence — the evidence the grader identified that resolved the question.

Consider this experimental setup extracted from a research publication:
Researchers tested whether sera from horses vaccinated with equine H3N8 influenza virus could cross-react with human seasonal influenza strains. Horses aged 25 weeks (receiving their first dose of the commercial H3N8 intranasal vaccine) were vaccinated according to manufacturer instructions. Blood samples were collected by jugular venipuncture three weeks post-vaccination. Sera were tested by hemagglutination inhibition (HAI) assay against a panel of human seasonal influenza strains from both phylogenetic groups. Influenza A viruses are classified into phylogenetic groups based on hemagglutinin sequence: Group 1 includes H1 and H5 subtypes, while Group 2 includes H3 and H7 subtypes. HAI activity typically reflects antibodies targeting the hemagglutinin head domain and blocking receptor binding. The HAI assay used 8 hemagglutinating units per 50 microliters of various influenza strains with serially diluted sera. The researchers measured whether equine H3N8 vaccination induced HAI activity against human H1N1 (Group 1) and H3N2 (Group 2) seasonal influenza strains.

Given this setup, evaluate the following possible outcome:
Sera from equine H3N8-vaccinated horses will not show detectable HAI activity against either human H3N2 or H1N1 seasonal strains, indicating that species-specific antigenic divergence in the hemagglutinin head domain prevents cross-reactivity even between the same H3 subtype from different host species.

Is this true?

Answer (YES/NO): NO